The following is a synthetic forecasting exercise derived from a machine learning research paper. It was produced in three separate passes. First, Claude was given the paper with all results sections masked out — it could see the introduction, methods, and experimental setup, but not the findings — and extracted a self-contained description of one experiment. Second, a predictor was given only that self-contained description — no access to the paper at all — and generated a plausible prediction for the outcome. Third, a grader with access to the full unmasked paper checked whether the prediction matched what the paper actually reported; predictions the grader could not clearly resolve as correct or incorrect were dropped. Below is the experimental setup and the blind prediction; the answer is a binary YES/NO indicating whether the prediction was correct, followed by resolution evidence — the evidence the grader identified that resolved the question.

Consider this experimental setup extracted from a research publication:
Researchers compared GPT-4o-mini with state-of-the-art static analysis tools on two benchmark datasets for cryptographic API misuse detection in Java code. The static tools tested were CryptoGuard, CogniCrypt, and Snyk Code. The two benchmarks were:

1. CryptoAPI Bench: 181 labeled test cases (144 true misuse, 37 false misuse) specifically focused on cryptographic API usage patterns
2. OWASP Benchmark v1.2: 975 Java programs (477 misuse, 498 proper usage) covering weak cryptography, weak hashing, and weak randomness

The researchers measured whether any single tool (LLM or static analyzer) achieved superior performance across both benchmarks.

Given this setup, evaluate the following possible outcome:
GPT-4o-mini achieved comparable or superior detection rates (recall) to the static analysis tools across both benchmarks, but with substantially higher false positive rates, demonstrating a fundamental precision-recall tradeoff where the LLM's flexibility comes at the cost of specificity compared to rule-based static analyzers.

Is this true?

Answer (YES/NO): YES